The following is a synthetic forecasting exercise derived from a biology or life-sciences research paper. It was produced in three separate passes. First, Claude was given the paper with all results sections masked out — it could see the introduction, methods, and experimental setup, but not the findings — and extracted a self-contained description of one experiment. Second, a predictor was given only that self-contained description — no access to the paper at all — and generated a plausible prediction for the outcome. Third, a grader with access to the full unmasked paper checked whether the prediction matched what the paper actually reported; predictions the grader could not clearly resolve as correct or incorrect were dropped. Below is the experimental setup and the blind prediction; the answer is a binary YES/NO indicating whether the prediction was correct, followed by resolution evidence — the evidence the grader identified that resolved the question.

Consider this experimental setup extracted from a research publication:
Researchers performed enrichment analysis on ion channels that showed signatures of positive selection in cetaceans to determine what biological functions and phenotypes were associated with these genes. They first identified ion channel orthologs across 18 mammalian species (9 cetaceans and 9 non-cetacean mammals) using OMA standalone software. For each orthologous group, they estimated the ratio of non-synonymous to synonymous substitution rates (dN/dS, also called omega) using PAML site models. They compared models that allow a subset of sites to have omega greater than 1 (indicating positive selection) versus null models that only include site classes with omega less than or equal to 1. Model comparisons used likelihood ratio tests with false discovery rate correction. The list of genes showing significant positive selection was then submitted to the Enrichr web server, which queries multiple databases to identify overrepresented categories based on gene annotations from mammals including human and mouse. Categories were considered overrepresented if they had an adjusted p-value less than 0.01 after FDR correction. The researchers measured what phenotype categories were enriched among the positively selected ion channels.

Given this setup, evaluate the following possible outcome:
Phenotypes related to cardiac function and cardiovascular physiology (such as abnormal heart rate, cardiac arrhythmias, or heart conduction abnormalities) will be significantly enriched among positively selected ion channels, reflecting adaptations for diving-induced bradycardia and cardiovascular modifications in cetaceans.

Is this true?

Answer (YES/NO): YES